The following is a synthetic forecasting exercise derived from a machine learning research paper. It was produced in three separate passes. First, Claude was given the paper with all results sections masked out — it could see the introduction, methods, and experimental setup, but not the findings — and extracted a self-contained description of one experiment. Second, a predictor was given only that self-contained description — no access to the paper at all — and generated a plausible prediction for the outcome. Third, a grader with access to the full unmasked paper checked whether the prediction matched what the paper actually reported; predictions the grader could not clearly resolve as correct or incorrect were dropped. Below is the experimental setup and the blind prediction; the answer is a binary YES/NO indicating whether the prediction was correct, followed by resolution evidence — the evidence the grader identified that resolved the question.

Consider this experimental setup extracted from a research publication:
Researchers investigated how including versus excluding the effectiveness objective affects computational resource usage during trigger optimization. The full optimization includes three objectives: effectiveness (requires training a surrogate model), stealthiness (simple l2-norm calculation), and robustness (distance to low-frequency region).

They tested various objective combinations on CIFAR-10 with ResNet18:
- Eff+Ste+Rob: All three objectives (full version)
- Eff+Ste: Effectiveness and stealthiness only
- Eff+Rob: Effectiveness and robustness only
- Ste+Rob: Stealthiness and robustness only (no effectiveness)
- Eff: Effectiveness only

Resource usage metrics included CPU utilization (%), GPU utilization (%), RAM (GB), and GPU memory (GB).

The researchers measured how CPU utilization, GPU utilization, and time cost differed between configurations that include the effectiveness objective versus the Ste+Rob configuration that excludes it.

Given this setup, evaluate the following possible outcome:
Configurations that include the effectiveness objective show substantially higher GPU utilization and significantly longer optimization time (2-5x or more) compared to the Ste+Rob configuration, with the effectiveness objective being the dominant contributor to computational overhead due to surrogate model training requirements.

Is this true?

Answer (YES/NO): YES